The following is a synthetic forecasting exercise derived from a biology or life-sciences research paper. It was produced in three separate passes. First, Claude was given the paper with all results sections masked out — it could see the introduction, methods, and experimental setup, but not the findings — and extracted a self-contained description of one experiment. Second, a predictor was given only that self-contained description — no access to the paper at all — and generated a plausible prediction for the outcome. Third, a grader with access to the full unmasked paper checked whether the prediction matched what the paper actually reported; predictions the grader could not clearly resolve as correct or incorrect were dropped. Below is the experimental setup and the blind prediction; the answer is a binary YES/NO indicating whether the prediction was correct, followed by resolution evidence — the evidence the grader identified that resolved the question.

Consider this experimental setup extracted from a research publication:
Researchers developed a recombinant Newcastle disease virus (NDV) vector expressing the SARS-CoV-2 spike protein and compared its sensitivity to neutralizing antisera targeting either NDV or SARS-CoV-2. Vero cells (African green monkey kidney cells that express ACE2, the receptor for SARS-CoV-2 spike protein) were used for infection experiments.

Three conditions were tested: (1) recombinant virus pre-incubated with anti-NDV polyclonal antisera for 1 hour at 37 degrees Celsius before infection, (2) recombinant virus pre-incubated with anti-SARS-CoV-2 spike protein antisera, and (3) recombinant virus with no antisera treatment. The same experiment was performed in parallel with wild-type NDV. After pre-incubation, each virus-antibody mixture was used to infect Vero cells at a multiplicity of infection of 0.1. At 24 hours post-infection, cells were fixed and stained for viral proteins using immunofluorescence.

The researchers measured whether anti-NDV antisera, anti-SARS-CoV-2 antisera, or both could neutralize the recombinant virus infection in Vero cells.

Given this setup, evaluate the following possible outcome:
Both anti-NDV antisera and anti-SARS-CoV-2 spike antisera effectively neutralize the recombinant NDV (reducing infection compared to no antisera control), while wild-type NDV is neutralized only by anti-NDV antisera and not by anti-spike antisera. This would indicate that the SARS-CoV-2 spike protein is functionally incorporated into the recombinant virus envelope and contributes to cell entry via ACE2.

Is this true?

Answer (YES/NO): YES